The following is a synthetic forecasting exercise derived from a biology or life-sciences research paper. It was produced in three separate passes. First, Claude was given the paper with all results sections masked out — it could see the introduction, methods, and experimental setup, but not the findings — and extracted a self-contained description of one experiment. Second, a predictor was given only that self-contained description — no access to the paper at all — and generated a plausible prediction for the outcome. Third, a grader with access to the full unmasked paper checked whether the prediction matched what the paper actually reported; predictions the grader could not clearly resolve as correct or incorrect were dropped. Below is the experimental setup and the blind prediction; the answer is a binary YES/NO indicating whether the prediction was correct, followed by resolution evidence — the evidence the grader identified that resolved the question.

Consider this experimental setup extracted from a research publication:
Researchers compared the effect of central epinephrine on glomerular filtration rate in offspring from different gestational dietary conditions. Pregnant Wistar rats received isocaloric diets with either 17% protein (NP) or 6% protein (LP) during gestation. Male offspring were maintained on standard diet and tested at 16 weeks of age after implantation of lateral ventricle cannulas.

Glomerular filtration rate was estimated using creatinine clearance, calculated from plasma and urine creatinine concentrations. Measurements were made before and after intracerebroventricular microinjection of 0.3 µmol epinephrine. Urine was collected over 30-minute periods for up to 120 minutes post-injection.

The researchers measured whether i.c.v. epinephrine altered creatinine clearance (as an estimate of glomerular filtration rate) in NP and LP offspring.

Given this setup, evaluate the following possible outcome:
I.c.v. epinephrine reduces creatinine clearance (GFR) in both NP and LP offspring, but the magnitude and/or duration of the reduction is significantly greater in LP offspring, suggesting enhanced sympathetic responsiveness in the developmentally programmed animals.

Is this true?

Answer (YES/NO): NO